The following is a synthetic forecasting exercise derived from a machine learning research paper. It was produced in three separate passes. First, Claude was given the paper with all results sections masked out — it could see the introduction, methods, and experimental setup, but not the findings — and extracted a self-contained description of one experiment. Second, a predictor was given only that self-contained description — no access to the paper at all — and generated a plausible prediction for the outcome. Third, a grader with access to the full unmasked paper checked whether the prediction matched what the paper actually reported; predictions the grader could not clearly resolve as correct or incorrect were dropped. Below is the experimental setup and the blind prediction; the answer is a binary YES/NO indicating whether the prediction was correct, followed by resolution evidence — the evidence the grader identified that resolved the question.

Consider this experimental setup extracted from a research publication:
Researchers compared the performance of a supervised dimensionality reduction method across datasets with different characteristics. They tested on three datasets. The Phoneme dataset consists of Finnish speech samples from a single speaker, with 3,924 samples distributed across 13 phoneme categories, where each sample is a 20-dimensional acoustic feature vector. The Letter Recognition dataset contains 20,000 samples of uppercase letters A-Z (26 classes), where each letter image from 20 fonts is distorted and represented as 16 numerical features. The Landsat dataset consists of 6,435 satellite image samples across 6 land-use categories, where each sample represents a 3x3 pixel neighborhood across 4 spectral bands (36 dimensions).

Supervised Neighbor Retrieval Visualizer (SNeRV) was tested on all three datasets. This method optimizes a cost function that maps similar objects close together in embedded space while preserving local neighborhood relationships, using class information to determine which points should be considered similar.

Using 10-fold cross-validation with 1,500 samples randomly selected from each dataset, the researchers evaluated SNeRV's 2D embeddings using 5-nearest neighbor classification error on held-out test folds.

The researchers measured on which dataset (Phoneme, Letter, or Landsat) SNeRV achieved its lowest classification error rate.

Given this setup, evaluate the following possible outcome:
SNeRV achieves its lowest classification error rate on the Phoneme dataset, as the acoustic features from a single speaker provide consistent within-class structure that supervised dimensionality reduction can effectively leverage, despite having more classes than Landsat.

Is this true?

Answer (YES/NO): YES